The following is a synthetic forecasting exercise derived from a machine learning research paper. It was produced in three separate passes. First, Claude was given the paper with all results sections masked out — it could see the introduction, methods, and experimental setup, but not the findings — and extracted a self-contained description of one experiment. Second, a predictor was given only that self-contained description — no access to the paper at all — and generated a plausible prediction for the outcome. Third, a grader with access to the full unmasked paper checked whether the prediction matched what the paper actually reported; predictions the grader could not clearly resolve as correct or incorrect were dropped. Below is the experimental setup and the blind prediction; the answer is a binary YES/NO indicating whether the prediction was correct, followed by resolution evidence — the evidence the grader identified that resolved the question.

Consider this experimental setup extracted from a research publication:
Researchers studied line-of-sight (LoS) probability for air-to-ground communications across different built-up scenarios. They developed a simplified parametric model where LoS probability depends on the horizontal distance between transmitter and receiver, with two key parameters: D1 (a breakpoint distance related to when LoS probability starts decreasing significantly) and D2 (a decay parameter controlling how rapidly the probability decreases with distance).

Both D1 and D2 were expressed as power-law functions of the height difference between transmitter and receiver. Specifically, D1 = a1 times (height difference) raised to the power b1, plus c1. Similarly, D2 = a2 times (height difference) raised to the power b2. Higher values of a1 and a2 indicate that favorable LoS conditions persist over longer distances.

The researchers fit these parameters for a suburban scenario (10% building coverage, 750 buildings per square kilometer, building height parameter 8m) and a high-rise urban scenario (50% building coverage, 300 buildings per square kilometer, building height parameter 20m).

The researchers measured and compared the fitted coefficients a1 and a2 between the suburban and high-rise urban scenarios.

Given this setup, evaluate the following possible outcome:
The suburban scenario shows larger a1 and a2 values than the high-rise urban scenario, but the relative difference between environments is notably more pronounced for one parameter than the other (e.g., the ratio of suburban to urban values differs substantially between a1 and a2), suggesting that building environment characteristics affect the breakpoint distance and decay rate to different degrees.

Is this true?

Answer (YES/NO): YES